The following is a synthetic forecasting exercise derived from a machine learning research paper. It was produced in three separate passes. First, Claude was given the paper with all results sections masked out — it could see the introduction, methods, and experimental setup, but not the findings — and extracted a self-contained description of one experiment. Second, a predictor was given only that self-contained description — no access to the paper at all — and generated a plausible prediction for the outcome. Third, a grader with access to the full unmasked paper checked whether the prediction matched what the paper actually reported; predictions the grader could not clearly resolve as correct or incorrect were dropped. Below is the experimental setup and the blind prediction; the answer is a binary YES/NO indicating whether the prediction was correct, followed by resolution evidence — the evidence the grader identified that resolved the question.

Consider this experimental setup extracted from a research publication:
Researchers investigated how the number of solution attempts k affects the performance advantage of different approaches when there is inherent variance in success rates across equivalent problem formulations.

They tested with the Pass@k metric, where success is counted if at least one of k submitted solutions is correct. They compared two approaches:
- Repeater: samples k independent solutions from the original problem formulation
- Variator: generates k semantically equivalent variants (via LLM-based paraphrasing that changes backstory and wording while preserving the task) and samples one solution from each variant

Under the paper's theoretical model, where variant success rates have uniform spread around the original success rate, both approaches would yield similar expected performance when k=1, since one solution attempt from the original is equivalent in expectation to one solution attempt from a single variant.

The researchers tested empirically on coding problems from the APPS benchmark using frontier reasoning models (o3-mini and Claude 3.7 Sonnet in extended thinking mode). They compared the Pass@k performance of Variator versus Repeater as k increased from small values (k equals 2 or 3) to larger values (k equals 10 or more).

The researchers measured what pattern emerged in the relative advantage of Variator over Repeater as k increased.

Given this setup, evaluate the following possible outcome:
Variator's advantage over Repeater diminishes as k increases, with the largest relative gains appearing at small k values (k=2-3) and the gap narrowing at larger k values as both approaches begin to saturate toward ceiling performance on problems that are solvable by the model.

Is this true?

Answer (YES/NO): NO